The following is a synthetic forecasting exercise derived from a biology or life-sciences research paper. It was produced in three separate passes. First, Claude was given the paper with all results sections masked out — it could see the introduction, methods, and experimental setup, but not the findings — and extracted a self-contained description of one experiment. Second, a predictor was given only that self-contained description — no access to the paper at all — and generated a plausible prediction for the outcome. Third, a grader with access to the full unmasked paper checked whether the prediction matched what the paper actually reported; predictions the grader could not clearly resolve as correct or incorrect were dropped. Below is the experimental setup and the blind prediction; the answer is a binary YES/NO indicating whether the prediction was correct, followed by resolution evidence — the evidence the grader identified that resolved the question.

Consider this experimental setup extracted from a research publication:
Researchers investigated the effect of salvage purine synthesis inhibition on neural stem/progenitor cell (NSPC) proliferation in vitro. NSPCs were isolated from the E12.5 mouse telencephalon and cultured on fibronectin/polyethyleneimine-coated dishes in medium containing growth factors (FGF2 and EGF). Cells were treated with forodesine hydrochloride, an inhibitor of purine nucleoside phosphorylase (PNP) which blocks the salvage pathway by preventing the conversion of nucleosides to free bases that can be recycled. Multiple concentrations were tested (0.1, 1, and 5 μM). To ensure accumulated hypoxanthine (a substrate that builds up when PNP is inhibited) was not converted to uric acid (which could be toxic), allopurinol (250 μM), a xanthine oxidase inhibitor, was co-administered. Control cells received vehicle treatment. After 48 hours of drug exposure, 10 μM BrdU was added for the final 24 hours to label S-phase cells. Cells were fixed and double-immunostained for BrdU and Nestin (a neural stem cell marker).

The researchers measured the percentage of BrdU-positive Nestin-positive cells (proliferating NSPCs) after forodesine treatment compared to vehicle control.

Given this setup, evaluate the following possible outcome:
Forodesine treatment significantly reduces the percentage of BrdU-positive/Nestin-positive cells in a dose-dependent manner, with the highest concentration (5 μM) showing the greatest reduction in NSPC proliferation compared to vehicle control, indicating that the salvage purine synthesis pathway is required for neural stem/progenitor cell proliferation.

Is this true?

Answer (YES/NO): NO